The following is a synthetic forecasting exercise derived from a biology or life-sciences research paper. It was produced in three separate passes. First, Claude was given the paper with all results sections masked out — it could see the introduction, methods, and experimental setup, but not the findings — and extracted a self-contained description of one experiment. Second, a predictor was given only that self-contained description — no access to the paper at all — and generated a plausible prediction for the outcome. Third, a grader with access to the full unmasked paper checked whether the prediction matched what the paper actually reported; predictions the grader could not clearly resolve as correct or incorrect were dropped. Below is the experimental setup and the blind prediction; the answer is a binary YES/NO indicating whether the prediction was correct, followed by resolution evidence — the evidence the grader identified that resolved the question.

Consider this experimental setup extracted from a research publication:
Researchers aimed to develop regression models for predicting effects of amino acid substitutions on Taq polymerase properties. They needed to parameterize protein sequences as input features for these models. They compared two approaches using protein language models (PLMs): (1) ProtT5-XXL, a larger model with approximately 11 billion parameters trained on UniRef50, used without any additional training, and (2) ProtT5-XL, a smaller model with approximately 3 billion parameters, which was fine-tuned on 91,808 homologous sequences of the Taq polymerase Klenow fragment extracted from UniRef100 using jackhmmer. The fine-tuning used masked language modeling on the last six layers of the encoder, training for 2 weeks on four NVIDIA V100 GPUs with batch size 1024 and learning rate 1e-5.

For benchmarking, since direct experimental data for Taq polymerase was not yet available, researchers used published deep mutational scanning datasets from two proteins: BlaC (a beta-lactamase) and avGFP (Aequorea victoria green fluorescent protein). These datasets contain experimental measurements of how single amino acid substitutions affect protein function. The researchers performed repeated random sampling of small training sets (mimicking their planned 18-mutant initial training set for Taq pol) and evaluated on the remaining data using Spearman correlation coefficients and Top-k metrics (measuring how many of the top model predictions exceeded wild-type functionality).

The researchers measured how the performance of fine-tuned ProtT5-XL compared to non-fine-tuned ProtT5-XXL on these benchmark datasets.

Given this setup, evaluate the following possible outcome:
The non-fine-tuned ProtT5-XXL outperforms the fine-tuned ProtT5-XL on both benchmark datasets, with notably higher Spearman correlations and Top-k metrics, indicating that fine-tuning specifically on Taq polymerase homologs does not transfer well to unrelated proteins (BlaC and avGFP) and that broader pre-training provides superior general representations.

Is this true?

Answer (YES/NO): NO